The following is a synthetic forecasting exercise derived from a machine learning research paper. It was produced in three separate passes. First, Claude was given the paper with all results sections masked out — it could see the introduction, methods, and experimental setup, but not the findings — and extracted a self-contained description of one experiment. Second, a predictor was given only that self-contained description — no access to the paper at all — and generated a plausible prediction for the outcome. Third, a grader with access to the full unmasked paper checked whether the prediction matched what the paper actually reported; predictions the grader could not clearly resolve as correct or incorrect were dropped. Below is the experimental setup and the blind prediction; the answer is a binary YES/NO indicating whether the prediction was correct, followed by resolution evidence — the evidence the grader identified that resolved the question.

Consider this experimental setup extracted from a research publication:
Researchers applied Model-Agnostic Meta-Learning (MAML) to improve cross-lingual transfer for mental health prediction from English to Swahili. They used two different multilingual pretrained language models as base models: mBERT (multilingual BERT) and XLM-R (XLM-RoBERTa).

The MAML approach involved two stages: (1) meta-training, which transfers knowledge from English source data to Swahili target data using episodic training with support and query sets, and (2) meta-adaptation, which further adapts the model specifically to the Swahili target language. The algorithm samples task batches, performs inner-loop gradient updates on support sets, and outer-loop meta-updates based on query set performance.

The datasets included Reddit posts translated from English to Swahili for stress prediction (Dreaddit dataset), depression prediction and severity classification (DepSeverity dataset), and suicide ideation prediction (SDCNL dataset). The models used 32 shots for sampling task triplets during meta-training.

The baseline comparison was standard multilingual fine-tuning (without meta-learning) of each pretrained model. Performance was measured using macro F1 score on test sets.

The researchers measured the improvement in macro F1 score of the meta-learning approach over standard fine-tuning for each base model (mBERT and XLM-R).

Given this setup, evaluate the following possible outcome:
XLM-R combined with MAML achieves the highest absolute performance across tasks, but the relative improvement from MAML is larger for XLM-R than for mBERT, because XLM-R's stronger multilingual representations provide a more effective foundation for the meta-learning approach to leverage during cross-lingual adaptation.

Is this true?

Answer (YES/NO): YES